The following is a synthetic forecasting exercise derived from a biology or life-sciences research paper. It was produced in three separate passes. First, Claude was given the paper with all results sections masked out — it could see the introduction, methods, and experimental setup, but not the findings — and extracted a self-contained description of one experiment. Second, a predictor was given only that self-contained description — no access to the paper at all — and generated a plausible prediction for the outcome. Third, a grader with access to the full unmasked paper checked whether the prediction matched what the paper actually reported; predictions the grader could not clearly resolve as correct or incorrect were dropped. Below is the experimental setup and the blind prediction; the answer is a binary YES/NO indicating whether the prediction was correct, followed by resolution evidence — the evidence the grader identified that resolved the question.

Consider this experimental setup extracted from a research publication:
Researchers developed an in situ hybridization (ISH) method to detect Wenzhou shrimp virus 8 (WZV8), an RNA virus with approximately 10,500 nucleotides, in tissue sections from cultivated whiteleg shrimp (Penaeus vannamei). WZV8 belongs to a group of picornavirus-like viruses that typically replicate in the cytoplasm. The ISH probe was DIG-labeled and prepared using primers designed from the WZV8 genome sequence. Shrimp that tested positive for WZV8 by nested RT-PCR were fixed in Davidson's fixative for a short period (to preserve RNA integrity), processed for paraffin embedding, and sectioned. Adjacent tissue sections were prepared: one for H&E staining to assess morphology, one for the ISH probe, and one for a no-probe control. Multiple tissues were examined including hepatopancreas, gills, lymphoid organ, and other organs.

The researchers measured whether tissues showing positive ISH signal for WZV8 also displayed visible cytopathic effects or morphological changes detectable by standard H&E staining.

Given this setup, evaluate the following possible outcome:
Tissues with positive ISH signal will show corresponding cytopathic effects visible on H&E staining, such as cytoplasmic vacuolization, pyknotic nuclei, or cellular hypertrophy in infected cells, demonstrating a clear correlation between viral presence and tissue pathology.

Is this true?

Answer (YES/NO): NO